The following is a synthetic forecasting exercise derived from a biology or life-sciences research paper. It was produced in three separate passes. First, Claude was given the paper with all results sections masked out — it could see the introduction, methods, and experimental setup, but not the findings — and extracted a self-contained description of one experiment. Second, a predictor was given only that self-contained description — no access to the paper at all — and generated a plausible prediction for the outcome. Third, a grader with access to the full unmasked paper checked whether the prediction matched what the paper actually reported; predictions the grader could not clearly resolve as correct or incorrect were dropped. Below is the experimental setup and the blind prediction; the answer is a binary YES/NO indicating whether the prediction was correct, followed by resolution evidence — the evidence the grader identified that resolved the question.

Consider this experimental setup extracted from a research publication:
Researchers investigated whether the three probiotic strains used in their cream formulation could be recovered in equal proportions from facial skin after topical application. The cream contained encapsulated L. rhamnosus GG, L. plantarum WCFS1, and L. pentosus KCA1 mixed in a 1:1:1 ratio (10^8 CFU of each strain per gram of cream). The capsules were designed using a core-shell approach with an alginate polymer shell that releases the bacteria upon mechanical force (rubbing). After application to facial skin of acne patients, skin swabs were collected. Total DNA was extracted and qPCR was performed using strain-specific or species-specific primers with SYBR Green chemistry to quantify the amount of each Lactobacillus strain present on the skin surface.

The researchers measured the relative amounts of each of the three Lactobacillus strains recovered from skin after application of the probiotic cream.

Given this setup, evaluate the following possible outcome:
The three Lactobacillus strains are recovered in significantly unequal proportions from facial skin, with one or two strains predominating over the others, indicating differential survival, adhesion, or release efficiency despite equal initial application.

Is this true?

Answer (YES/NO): NO